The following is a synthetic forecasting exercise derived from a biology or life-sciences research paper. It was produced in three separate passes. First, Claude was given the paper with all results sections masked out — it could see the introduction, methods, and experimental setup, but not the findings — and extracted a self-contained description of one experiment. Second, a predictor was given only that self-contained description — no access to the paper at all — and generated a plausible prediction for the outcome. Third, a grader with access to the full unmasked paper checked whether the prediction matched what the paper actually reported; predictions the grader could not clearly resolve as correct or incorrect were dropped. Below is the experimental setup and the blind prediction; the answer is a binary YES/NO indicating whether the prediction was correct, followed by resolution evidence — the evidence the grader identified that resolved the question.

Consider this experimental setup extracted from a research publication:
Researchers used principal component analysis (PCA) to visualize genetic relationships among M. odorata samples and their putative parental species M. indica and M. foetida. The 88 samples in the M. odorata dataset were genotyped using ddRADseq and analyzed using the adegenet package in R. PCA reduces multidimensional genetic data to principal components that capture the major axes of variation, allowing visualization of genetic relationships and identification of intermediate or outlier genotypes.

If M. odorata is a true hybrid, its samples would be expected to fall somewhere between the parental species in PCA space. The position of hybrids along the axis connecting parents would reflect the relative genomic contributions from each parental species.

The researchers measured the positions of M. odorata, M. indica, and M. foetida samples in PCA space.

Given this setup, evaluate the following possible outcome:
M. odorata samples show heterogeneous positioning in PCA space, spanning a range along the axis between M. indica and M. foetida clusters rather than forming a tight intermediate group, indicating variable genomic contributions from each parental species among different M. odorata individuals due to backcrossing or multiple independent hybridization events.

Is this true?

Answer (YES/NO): NO